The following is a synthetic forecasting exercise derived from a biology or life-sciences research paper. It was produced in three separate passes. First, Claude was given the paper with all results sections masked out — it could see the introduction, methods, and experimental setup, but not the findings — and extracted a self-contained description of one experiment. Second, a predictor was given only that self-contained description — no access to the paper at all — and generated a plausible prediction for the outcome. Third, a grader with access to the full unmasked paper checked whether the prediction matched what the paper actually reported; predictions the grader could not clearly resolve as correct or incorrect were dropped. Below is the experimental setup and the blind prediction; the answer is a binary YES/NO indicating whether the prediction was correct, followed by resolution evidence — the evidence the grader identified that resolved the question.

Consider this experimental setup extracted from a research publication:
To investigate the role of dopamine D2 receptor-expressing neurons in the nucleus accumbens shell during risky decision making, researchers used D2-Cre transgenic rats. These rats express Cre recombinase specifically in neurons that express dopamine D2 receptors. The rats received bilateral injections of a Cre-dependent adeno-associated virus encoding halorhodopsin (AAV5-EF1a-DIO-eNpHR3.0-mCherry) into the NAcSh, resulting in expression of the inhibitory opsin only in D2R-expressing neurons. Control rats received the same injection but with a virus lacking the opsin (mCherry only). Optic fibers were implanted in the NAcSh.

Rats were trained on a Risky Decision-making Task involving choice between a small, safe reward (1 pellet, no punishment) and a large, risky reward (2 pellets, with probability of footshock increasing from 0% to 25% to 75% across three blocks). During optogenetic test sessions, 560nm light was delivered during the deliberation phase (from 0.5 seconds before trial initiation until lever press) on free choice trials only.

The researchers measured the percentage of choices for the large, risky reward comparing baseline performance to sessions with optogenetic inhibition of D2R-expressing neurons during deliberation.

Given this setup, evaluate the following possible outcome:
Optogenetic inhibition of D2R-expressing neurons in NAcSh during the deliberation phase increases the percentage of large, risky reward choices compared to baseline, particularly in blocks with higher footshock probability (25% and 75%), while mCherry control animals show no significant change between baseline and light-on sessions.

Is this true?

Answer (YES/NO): YES